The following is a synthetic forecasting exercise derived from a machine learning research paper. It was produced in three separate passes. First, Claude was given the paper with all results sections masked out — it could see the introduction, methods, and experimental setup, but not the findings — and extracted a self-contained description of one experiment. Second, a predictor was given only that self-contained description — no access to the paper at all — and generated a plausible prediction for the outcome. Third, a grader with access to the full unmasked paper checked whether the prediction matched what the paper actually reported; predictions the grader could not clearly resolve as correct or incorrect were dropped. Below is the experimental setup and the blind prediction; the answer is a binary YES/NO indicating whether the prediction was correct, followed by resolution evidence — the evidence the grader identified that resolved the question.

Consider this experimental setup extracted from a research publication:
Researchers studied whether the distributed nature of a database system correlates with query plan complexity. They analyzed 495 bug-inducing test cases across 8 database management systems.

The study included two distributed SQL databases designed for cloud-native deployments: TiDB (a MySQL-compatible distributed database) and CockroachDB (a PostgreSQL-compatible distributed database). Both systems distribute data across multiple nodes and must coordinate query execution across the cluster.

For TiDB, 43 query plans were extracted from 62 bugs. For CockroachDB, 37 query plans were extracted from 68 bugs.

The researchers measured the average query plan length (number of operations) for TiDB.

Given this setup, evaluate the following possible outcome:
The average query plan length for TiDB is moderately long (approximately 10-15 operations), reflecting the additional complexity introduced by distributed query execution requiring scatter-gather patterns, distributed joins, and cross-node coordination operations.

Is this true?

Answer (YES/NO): NO